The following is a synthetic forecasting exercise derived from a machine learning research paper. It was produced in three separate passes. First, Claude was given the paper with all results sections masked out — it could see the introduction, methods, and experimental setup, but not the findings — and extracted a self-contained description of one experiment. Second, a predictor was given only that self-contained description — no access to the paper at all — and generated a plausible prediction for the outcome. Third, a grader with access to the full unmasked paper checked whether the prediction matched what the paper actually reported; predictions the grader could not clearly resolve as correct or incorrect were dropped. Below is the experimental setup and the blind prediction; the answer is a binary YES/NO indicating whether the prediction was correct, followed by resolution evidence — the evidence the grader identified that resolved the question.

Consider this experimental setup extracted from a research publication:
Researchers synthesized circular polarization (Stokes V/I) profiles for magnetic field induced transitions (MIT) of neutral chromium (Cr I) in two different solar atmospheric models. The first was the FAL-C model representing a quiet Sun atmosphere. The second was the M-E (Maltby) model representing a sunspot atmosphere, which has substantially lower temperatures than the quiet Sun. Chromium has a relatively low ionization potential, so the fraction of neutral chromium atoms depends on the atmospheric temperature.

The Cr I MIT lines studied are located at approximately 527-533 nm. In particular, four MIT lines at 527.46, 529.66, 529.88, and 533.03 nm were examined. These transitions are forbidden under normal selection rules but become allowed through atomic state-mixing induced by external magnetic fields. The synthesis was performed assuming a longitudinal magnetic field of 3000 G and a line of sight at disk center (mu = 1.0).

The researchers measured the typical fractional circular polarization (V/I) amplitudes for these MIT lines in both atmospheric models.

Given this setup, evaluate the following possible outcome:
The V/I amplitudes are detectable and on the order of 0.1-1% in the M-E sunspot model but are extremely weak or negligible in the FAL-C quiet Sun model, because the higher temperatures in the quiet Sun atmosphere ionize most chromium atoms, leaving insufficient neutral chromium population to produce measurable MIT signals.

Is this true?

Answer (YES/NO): NO